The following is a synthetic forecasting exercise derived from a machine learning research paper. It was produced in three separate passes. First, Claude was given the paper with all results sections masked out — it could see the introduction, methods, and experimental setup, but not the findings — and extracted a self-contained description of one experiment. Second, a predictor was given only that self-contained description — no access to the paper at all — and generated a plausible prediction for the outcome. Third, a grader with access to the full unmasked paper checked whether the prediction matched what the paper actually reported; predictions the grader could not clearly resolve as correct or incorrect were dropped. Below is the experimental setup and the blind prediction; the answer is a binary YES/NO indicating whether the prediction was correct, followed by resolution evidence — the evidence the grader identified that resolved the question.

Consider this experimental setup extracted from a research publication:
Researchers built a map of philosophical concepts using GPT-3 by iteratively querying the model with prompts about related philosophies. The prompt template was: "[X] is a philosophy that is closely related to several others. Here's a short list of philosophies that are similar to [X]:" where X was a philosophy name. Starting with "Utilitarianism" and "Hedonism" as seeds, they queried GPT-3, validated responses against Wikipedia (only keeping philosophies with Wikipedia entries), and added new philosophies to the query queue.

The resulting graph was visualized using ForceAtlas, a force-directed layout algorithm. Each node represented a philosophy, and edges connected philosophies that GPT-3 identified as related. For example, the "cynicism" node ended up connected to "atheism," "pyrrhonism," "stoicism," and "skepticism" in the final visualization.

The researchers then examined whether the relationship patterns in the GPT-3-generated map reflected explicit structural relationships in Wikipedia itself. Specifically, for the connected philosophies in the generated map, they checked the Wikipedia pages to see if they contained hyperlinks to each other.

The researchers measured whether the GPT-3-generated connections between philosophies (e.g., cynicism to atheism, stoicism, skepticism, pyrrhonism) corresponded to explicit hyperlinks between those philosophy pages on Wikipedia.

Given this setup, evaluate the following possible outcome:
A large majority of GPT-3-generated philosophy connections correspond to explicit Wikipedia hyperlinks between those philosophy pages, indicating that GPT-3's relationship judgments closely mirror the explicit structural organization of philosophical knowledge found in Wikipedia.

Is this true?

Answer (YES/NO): NO